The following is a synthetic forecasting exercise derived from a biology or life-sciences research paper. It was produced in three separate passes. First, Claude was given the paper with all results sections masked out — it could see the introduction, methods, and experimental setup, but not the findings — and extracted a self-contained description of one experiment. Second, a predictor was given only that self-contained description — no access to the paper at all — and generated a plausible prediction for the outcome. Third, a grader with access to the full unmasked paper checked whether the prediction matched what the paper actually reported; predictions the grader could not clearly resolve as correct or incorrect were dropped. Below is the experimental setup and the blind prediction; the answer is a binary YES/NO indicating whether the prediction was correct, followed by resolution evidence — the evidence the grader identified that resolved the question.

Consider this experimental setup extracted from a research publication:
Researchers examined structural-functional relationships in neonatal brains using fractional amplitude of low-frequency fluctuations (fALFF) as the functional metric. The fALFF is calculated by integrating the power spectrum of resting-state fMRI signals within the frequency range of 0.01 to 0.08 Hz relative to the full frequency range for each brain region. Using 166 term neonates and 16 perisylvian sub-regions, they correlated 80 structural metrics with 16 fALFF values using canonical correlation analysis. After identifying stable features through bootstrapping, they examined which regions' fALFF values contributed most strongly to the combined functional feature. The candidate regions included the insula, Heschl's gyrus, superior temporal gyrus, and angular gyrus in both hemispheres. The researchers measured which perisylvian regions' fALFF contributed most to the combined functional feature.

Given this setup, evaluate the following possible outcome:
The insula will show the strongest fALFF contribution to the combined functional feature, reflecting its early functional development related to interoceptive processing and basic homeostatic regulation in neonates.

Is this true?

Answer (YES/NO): NO